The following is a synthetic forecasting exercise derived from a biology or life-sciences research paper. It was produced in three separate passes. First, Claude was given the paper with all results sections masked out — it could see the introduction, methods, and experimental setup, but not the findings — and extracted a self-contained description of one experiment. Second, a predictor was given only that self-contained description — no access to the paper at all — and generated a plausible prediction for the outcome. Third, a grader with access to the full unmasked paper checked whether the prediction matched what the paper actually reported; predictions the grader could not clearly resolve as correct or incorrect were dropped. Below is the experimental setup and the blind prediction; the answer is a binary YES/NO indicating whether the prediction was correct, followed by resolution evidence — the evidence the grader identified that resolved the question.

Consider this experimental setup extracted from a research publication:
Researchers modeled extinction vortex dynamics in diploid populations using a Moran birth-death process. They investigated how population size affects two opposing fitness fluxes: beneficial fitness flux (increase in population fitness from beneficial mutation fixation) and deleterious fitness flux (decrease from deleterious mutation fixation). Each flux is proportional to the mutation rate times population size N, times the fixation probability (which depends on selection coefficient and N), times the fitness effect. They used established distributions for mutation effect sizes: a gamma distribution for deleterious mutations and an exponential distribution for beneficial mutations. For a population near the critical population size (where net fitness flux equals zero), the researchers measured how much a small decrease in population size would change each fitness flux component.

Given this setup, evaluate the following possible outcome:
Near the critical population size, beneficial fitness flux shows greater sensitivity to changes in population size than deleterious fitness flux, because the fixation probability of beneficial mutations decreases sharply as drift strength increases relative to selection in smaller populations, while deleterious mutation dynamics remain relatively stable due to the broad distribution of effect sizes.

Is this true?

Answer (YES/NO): NO